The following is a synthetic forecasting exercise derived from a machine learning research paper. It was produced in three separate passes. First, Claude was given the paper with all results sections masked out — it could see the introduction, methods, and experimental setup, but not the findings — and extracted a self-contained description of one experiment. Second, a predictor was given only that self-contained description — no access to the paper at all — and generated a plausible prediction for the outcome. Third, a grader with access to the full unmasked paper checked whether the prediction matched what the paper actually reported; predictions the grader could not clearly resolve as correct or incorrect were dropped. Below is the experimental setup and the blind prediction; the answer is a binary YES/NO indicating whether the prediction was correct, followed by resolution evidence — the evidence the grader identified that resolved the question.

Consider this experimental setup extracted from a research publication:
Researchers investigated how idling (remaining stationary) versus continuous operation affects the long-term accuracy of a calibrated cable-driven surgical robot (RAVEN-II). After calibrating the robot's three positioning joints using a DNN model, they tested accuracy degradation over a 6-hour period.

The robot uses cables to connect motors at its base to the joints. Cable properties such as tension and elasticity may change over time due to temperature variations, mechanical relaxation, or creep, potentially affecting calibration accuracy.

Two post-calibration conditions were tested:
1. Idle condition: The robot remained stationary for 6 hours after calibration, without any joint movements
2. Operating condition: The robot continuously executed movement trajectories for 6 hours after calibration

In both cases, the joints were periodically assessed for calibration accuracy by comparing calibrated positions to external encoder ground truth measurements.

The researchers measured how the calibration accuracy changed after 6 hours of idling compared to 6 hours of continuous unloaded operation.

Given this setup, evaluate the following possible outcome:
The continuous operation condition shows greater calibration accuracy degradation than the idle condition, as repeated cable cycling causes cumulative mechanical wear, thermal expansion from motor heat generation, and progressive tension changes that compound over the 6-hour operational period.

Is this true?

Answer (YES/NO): YES